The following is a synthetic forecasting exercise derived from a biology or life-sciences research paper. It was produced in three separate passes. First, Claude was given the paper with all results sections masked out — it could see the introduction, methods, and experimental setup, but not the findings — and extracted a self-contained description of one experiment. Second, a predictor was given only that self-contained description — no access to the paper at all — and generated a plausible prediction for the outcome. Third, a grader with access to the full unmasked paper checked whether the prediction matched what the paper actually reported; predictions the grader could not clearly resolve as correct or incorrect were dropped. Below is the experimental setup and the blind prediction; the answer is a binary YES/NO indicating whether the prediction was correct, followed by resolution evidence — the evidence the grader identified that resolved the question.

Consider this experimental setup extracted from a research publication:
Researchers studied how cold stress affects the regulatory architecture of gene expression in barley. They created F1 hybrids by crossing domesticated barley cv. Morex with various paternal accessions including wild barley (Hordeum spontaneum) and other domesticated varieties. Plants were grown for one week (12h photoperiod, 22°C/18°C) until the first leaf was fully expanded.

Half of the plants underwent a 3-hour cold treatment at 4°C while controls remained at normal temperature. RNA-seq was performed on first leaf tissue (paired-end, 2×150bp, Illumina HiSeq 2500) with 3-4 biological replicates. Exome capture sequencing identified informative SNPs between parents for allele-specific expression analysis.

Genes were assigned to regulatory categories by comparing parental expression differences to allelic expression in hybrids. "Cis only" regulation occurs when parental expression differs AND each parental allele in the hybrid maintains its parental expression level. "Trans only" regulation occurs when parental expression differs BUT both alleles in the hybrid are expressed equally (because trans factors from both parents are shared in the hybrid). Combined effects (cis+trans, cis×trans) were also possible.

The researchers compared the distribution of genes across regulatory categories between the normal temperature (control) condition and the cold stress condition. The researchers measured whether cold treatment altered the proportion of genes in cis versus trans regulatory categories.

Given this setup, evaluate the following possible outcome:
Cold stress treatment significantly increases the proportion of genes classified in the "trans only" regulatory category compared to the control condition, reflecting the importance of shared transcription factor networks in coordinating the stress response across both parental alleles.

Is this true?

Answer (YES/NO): NO